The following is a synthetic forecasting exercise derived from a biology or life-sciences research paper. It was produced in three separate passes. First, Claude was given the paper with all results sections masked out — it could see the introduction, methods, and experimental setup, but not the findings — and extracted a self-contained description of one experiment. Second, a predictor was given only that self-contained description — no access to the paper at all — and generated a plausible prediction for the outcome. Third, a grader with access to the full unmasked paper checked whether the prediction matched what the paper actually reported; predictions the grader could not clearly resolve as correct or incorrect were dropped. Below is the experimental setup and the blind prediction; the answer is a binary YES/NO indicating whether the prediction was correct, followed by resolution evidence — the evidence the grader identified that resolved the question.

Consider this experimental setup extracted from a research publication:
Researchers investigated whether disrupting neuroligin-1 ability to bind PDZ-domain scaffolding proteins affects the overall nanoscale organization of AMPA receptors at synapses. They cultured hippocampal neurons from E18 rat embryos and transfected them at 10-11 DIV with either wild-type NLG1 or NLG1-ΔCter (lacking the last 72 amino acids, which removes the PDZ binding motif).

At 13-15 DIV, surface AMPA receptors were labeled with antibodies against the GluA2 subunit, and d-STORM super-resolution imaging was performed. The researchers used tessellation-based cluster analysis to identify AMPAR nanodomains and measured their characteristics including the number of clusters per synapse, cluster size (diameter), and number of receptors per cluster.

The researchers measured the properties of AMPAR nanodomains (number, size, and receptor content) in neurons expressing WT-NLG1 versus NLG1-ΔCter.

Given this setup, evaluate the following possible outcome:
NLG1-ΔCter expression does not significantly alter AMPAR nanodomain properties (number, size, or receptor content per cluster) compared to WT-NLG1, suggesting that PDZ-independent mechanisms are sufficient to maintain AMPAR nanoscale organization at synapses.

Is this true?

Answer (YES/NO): NO